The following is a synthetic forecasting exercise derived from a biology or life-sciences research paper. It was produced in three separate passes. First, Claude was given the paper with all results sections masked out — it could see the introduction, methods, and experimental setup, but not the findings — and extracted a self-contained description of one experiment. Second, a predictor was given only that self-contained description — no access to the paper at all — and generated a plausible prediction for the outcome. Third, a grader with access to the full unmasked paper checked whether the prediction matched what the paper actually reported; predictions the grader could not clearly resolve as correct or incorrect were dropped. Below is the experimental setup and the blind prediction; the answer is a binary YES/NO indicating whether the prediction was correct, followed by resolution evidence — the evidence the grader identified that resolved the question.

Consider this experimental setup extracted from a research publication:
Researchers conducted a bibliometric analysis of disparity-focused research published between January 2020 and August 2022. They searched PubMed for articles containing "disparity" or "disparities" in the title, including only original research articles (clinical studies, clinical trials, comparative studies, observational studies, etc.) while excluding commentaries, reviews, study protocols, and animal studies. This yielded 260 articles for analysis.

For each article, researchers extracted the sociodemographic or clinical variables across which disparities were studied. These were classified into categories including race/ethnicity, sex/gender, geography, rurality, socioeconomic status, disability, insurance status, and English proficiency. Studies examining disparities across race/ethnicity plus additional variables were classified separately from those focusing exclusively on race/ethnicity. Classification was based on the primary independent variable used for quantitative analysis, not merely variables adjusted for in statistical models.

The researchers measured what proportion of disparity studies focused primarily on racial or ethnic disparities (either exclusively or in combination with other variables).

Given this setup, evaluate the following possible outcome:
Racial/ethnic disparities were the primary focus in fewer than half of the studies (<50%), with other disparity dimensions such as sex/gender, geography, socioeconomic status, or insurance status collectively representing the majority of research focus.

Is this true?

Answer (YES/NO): NO